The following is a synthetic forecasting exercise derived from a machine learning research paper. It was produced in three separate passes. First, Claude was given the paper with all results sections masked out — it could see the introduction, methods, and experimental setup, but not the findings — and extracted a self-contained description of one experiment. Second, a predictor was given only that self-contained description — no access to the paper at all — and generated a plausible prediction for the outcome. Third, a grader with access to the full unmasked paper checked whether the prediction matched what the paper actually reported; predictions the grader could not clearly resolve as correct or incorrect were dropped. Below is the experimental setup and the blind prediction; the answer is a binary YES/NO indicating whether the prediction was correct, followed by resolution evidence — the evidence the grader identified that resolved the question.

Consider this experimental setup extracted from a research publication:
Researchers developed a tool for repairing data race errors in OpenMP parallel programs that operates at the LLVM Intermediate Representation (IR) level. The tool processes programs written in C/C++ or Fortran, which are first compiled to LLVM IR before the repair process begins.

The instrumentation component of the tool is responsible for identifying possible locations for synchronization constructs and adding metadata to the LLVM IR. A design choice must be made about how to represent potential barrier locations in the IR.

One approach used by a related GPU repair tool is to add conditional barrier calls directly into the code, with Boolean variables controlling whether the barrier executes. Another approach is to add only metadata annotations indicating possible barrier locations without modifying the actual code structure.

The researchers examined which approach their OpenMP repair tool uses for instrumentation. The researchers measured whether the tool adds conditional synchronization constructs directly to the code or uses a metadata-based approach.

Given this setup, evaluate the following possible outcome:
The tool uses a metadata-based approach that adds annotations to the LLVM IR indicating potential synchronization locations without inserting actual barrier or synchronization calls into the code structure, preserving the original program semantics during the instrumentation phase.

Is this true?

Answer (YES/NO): YES